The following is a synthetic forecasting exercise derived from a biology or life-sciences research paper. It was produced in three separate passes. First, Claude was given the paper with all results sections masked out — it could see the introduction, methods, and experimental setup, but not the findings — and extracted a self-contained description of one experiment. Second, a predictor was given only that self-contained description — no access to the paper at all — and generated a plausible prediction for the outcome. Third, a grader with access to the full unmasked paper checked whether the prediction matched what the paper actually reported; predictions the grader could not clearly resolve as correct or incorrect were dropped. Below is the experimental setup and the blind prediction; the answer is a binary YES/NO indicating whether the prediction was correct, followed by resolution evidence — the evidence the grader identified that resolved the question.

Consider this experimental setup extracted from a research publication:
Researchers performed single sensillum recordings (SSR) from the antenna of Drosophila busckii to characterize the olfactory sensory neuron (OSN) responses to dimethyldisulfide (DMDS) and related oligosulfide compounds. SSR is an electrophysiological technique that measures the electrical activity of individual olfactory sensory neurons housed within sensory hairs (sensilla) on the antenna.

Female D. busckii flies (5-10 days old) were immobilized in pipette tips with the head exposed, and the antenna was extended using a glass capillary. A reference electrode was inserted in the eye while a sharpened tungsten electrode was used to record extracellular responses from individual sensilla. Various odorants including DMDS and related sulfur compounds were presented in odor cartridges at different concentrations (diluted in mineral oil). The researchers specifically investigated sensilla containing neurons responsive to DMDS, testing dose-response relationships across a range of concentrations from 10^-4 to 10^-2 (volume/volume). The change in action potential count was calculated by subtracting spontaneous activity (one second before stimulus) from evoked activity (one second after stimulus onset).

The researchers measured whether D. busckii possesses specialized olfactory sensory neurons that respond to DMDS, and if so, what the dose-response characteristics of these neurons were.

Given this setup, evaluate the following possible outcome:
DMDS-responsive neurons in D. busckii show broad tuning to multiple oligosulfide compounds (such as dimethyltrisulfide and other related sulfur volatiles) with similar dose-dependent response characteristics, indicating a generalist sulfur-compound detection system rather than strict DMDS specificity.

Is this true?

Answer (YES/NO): NO